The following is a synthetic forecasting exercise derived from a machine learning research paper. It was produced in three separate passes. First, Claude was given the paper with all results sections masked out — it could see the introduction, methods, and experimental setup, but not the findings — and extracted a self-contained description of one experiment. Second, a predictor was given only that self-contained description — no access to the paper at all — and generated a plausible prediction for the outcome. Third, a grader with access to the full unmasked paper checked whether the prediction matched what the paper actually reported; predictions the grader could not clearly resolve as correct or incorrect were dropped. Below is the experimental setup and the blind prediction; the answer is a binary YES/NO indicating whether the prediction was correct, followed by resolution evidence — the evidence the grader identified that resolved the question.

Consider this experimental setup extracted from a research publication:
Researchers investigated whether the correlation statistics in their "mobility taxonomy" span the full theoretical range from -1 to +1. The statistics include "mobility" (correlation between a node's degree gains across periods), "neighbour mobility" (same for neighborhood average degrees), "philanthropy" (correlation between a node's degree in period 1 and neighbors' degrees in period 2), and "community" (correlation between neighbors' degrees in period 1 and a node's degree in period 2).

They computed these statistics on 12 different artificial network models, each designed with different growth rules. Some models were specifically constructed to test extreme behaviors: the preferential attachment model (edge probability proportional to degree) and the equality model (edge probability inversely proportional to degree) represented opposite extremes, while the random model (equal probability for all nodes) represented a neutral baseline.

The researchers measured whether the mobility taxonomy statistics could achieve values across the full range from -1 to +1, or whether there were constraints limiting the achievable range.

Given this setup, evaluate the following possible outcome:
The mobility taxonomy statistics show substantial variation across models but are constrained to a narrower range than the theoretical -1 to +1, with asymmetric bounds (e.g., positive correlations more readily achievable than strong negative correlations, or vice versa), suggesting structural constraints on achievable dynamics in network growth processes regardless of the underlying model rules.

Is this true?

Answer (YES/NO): YES